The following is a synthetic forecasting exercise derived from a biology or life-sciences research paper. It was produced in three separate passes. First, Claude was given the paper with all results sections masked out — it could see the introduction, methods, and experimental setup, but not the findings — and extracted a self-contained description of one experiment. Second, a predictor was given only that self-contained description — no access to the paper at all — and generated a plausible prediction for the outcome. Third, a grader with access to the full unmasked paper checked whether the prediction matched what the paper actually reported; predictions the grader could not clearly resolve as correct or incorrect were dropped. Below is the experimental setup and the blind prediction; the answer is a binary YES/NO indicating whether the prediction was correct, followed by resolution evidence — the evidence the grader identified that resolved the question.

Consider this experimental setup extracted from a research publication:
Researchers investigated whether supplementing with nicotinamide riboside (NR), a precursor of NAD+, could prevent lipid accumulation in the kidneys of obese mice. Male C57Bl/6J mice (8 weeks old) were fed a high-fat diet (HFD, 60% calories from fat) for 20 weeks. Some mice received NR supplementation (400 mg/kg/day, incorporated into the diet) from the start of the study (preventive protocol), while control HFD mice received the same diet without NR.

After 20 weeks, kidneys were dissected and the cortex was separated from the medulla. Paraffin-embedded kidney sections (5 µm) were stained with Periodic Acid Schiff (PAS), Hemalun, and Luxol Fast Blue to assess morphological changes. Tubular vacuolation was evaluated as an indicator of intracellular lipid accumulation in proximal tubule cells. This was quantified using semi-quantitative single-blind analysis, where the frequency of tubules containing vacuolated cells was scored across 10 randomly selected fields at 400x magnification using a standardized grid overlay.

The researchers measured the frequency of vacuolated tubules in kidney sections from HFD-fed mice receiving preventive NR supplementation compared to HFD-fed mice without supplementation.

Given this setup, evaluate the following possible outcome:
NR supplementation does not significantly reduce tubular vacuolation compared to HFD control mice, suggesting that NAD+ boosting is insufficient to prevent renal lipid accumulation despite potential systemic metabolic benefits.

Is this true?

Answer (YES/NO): YES